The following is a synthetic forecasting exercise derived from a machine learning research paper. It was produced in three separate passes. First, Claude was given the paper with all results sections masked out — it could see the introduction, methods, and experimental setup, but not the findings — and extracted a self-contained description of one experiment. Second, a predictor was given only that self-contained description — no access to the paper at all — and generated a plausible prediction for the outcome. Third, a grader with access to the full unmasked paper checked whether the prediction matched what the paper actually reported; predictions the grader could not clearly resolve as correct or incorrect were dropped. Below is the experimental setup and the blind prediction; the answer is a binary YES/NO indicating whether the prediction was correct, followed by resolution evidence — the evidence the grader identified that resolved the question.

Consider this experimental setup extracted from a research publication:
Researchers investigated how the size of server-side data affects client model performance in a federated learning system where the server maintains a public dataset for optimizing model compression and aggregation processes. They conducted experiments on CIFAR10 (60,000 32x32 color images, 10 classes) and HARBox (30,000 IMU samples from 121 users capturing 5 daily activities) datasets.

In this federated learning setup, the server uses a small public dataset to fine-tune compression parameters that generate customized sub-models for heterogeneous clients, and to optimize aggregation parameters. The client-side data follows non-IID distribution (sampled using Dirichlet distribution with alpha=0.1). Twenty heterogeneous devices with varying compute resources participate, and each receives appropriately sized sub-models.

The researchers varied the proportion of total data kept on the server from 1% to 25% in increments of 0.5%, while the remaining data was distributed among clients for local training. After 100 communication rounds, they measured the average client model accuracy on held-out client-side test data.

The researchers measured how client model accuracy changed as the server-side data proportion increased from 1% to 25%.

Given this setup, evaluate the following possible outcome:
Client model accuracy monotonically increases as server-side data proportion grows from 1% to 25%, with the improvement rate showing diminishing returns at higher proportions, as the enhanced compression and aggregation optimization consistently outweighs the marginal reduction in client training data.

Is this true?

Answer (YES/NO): NO